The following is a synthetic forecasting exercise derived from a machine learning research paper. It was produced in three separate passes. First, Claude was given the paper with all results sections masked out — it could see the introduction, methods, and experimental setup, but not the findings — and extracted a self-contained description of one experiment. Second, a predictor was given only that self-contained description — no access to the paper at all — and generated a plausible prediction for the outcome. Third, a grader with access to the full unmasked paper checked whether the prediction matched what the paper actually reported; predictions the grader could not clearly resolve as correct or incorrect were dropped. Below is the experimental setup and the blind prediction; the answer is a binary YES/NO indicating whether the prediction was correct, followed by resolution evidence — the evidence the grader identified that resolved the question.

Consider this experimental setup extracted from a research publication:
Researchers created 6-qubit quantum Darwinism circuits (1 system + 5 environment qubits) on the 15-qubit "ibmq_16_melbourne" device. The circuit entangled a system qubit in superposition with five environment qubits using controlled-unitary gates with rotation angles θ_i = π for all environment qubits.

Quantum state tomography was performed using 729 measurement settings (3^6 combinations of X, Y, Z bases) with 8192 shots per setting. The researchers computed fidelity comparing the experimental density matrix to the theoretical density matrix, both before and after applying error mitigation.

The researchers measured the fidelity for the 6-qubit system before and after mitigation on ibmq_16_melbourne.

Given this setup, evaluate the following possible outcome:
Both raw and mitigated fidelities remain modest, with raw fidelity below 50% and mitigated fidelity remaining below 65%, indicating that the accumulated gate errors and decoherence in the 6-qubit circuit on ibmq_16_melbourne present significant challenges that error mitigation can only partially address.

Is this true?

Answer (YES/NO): NO